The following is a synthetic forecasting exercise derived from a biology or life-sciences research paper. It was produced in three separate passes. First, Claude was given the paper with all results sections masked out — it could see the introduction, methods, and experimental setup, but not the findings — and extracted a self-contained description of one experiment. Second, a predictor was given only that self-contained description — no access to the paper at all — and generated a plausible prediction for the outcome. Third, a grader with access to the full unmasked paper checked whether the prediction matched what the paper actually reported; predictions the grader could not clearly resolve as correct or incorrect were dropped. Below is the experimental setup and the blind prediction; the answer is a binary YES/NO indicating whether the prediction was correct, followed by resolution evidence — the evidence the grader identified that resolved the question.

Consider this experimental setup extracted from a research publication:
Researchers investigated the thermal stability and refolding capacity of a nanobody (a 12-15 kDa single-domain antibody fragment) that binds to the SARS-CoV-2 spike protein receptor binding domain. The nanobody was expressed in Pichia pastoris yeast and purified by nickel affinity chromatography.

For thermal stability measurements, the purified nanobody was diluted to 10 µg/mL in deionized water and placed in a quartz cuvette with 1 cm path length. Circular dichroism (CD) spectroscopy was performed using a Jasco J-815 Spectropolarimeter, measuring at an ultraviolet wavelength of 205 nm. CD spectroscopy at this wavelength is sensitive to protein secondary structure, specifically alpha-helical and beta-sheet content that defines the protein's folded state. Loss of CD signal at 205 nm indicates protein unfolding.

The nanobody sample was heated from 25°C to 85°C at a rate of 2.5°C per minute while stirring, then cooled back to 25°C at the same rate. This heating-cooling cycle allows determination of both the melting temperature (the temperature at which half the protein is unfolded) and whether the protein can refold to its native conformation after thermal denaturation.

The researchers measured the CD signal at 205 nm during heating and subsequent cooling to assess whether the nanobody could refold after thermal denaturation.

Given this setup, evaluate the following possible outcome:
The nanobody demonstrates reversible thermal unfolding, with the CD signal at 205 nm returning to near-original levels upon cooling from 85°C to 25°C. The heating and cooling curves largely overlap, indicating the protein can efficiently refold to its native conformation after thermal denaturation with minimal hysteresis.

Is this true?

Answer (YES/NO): NO